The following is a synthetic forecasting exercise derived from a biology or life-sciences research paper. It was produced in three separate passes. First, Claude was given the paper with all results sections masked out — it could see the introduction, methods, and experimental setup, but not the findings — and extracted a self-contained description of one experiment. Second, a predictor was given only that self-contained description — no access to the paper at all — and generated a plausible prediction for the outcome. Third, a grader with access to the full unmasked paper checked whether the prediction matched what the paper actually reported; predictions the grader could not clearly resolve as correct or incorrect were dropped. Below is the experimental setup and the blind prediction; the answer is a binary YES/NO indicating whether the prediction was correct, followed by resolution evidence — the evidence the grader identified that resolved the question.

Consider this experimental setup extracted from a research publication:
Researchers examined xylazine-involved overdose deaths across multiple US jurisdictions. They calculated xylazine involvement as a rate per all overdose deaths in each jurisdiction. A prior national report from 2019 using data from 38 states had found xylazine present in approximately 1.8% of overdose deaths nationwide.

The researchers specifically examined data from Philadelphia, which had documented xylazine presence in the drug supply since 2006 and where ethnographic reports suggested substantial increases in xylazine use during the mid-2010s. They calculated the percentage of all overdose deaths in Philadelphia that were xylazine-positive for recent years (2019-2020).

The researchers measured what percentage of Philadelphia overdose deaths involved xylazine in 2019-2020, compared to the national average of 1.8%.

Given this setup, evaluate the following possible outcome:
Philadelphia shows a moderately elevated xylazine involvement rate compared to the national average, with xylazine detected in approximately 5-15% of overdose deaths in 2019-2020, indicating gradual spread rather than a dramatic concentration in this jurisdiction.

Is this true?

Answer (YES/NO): NO